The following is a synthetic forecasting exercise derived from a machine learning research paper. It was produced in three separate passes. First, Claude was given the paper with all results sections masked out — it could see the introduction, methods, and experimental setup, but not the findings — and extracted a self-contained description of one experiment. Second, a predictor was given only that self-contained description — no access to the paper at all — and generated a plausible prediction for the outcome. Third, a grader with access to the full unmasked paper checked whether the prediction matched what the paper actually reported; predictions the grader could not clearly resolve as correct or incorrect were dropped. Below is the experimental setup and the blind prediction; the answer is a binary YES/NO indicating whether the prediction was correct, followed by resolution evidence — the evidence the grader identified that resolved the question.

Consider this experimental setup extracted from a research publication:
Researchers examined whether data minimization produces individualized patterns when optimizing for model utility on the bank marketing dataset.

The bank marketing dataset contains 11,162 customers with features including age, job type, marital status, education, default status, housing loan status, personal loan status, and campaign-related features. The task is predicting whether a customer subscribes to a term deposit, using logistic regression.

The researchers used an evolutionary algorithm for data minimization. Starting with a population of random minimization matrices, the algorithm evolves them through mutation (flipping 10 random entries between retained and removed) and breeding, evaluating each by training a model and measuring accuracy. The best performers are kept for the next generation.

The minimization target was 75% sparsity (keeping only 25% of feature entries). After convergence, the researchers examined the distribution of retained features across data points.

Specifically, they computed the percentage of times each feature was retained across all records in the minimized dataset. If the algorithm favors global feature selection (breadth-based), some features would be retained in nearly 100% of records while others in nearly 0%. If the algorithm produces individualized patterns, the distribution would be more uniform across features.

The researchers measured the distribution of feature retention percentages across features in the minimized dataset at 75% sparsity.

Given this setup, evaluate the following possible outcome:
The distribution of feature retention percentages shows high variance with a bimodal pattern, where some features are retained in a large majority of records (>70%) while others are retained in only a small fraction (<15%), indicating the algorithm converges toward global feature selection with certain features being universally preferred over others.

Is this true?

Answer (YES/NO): NO